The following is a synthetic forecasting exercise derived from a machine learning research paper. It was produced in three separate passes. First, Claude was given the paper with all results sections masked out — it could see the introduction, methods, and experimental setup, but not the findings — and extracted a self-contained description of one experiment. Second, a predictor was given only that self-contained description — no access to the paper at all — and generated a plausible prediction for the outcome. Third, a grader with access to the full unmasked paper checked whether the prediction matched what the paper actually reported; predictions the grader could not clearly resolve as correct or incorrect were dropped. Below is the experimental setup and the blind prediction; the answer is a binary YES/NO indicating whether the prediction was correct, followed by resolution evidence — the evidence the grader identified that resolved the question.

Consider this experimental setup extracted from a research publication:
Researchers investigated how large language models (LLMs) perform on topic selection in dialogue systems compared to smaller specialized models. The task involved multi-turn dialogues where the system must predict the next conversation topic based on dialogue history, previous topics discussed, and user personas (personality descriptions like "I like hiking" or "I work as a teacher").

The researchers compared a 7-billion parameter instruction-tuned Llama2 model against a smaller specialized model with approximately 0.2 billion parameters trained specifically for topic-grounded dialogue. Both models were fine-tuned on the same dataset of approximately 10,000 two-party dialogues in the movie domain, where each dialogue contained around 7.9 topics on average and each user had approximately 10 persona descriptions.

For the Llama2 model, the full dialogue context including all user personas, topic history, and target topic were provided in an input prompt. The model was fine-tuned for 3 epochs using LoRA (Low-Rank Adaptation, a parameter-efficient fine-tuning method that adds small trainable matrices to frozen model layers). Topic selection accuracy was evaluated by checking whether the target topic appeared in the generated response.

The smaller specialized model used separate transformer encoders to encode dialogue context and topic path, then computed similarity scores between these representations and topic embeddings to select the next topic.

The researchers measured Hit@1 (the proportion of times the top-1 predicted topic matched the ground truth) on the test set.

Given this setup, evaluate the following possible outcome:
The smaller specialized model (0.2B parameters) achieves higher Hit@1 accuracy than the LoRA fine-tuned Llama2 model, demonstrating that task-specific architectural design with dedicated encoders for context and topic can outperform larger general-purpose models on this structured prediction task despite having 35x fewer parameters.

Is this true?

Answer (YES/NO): YES